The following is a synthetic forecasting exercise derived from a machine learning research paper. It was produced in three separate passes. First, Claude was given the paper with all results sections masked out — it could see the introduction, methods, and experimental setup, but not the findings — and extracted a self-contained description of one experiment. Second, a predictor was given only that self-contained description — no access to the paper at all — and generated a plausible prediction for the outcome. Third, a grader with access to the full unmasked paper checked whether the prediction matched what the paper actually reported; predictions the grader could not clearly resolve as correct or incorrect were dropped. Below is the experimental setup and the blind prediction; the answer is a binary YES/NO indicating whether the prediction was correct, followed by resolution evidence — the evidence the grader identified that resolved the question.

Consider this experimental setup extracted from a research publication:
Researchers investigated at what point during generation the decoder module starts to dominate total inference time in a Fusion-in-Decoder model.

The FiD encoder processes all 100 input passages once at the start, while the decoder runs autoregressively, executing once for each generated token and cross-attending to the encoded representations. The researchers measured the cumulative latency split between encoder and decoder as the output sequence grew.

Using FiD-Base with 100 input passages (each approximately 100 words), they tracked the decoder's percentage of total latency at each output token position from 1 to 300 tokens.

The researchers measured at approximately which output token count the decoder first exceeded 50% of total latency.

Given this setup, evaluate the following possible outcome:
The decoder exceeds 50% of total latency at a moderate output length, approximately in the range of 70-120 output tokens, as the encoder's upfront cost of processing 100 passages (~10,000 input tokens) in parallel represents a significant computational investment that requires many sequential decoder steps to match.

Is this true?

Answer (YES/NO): NO